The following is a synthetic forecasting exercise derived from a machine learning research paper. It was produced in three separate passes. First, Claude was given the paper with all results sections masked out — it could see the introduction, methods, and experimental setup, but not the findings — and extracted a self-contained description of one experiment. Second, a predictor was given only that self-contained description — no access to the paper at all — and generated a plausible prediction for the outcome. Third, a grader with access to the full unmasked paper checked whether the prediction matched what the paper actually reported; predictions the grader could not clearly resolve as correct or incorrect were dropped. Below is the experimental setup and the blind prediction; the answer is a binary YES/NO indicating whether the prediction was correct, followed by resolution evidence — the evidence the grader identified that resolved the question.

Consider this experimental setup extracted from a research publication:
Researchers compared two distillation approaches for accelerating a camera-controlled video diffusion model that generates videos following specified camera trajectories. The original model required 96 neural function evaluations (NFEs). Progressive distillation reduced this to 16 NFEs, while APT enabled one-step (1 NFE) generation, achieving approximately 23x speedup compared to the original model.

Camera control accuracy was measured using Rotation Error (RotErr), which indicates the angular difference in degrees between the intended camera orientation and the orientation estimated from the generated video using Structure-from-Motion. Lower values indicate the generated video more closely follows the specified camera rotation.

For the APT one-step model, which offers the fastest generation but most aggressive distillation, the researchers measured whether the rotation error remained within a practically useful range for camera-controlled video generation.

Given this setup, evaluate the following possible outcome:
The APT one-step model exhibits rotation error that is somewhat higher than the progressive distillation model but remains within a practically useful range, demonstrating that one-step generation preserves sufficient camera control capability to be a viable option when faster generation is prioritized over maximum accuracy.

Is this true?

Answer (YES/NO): NO